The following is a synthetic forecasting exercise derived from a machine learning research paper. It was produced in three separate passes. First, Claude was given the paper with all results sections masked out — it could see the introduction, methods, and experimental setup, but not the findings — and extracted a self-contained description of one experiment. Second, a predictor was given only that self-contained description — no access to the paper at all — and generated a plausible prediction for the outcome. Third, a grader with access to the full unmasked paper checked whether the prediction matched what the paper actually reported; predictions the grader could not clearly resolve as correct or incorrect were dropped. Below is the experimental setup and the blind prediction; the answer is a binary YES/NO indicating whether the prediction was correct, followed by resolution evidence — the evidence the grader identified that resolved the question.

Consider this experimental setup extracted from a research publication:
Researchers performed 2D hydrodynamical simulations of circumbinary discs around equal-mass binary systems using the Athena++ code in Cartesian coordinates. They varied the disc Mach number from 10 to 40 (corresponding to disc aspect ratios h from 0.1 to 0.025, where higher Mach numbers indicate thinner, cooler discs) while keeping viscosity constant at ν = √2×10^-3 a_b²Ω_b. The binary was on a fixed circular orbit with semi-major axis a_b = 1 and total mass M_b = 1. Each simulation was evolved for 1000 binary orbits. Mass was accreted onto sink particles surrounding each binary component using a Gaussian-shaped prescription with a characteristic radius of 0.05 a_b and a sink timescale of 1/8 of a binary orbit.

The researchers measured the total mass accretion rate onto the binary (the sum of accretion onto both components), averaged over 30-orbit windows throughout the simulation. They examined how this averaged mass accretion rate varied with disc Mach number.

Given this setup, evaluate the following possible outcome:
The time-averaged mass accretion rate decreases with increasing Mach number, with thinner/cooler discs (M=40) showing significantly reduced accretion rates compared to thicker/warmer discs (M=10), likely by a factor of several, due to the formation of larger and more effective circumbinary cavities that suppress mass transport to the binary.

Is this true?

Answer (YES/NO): NO